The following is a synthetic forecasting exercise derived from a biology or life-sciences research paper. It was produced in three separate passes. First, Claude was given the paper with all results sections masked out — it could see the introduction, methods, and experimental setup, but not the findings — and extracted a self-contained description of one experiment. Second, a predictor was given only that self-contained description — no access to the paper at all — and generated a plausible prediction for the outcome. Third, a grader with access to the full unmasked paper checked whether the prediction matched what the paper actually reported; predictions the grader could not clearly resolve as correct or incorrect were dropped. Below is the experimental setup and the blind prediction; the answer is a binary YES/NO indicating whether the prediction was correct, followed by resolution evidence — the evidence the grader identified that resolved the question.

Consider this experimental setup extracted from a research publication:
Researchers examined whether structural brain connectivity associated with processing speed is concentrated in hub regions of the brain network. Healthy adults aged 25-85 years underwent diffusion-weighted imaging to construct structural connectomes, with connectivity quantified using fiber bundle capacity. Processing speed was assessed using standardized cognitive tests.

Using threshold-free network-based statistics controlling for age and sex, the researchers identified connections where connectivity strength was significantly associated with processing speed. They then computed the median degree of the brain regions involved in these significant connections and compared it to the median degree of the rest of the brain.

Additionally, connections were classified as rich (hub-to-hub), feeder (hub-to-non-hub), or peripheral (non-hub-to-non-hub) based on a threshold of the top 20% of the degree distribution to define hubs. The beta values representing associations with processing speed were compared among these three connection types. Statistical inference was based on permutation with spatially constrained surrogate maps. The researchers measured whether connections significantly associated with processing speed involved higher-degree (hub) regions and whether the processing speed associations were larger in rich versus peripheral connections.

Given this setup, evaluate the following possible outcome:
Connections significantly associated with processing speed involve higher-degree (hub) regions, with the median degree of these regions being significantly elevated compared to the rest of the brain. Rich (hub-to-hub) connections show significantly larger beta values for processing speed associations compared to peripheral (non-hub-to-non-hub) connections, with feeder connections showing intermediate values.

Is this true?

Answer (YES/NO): NO